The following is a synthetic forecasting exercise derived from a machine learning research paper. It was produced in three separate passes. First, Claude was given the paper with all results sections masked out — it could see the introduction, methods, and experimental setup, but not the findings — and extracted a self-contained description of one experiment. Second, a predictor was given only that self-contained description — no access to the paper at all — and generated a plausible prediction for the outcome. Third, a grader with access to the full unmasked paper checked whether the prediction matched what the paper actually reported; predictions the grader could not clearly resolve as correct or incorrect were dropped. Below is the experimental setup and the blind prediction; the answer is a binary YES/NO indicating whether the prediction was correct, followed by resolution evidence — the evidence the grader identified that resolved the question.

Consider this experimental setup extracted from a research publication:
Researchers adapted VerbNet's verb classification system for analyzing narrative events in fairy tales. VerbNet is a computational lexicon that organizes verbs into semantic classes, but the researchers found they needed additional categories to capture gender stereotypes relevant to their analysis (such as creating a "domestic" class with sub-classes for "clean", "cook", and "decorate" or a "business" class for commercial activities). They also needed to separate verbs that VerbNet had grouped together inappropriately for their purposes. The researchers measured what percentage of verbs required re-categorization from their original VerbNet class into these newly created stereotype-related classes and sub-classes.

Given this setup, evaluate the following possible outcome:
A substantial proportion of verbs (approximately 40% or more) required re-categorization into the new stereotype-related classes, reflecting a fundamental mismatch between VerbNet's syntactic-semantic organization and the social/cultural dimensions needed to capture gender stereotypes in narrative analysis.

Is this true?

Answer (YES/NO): NO